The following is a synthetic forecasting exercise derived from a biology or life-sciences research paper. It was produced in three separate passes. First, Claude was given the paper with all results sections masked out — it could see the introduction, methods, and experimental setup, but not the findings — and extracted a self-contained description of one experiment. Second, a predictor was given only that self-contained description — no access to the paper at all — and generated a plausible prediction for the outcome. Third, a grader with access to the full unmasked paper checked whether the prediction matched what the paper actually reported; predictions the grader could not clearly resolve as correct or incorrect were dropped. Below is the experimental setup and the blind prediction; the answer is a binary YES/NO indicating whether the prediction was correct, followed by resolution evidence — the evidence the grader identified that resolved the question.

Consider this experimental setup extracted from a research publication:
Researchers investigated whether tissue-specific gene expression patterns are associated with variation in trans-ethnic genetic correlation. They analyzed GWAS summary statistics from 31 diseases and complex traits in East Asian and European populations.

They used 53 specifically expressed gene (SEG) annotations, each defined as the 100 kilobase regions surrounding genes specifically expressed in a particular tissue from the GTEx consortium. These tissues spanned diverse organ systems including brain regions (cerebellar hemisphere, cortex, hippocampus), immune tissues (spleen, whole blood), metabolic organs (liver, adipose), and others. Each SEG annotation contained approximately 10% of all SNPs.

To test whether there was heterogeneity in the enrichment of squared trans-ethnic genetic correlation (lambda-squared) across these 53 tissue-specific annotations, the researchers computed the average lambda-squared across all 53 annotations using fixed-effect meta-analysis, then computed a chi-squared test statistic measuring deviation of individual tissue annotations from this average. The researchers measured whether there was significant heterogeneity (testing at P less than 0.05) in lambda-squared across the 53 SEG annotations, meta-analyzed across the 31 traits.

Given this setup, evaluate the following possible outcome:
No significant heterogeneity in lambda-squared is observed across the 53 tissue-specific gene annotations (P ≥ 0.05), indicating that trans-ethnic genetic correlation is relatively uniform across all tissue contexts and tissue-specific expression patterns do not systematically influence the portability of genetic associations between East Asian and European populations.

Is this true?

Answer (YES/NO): NO